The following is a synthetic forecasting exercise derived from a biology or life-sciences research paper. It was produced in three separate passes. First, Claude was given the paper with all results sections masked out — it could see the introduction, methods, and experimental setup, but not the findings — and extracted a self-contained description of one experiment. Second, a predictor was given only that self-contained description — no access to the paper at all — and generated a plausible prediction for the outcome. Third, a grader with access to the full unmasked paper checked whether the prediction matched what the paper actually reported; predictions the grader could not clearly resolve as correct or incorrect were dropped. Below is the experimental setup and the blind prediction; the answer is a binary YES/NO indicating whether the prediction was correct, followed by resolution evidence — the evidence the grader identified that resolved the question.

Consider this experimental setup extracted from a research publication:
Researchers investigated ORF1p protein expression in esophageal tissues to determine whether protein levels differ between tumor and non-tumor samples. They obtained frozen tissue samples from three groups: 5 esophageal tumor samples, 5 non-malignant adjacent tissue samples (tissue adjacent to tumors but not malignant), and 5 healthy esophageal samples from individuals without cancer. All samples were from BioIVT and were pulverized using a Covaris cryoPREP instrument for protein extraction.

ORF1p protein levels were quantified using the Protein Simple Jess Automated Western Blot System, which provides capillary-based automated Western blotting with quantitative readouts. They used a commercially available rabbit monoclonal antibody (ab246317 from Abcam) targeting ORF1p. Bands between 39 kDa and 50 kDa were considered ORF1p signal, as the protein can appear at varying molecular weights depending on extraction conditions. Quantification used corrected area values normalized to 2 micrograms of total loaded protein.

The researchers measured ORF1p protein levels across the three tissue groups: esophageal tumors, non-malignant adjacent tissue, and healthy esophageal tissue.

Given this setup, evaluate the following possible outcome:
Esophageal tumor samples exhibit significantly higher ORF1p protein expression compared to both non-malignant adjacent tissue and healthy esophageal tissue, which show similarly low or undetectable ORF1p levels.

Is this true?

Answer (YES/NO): YES